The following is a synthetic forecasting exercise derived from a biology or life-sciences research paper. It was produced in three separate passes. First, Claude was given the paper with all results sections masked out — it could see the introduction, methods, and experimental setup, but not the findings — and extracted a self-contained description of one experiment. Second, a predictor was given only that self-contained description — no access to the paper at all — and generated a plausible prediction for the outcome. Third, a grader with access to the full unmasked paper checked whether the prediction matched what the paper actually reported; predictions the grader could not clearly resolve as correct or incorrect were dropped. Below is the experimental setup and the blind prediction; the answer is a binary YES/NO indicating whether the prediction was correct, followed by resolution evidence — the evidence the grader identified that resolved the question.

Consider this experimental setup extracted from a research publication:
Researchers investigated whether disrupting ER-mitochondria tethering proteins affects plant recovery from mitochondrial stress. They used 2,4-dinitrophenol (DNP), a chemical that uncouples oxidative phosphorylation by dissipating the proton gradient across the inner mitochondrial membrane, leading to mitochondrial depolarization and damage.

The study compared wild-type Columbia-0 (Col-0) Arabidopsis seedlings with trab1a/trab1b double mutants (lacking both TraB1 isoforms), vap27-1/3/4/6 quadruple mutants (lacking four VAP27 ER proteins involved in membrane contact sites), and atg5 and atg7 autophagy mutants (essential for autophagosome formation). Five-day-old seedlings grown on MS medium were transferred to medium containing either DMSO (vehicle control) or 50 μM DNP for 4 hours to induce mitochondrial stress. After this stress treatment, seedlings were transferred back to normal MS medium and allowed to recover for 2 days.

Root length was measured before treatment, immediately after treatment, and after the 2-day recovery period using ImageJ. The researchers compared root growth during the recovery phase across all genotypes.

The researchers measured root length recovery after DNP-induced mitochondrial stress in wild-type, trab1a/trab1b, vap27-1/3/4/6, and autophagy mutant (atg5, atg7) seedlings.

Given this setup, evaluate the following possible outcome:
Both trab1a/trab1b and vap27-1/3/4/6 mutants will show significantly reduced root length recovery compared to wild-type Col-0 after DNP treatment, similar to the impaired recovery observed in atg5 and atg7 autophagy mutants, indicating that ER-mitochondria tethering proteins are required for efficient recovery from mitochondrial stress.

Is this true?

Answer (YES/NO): YES